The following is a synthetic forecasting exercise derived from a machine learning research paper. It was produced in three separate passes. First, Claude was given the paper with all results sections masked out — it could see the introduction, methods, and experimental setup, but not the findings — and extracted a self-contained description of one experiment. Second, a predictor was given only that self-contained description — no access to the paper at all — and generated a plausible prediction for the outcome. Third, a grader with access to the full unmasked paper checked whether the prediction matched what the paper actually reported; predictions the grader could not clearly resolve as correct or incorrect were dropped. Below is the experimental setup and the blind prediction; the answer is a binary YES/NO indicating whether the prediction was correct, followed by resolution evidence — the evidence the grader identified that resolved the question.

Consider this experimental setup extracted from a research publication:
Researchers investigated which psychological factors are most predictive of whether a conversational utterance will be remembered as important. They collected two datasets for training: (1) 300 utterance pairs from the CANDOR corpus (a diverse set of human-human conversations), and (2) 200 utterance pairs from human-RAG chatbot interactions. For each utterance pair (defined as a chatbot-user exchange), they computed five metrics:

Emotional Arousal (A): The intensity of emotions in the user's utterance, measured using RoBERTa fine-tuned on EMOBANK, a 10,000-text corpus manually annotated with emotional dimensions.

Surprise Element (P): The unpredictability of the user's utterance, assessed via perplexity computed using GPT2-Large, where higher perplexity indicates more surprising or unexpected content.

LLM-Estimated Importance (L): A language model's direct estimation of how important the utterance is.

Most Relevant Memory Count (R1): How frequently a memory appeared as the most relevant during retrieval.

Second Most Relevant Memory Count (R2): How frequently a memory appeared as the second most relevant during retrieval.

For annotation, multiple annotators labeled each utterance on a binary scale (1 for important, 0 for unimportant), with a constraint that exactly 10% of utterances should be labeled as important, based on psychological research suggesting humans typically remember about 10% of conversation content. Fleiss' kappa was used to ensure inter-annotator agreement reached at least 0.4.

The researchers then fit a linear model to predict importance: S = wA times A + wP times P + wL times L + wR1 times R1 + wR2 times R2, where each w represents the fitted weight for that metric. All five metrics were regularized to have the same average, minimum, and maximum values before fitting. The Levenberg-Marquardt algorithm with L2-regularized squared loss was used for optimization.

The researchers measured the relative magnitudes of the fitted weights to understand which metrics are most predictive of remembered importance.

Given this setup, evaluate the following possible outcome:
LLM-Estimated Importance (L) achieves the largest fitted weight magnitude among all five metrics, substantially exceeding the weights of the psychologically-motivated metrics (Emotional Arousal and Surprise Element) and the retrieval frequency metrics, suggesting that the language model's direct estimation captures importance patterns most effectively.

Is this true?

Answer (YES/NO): NO